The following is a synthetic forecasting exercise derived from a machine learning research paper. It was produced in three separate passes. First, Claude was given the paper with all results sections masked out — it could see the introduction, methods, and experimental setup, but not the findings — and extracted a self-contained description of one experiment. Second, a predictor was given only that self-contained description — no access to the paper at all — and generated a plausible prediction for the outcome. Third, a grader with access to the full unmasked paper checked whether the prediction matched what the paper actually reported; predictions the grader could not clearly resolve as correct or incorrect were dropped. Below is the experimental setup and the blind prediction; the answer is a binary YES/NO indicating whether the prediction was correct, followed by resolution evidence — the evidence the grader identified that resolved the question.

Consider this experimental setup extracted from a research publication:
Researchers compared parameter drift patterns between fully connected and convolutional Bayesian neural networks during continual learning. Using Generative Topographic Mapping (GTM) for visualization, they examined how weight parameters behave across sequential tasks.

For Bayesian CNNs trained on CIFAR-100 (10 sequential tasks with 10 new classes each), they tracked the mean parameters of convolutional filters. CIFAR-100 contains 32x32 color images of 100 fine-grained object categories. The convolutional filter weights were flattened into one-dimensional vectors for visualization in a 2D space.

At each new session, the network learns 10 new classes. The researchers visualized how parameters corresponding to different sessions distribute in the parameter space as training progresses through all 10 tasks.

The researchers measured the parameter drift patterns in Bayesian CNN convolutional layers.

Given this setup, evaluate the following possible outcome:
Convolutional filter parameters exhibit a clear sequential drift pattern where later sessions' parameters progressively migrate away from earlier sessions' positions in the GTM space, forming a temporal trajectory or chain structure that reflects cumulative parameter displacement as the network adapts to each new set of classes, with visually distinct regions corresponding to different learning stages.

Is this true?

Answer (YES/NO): NO